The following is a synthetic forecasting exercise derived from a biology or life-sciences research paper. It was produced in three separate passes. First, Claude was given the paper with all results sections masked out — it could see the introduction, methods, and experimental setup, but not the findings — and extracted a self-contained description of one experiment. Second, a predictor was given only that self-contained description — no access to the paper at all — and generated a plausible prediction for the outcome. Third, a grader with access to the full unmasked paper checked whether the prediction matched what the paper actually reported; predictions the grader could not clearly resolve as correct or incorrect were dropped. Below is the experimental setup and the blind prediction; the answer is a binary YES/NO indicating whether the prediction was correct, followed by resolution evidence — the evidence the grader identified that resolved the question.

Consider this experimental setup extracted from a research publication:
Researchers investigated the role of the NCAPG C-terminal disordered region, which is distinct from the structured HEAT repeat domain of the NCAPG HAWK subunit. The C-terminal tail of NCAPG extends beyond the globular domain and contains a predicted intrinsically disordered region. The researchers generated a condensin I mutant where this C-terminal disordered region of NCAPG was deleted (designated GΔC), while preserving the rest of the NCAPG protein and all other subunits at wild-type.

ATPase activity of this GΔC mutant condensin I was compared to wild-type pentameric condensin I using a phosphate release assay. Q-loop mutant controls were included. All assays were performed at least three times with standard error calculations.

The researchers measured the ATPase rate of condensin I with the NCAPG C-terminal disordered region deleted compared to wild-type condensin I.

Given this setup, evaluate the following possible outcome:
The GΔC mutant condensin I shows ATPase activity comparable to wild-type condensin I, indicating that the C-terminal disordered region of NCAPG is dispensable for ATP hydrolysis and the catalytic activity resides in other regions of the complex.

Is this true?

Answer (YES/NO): YES